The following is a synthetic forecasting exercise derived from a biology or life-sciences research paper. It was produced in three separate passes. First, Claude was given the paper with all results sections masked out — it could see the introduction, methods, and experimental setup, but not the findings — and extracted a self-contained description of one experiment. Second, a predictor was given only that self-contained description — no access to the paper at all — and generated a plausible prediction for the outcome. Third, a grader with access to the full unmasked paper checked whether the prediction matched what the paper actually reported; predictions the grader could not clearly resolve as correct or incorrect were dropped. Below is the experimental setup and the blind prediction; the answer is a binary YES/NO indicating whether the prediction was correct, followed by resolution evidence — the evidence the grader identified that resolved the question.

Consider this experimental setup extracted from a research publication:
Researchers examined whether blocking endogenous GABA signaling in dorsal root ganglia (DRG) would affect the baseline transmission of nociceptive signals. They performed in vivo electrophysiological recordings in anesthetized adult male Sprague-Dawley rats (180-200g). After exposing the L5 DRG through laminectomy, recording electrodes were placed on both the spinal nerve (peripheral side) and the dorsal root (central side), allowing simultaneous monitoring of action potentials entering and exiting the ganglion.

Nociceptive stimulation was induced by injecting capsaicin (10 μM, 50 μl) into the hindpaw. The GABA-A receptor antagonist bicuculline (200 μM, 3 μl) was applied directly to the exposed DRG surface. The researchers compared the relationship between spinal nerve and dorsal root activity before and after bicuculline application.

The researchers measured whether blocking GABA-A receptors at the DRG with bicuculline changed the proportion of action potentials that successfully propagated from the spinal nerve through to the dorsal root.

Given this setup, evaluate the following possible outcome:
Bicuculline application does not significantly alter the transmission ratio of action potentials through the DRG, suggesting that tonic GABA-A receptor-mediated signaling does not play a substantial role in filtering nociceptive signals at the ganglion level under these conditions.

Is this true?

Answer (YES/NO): NO